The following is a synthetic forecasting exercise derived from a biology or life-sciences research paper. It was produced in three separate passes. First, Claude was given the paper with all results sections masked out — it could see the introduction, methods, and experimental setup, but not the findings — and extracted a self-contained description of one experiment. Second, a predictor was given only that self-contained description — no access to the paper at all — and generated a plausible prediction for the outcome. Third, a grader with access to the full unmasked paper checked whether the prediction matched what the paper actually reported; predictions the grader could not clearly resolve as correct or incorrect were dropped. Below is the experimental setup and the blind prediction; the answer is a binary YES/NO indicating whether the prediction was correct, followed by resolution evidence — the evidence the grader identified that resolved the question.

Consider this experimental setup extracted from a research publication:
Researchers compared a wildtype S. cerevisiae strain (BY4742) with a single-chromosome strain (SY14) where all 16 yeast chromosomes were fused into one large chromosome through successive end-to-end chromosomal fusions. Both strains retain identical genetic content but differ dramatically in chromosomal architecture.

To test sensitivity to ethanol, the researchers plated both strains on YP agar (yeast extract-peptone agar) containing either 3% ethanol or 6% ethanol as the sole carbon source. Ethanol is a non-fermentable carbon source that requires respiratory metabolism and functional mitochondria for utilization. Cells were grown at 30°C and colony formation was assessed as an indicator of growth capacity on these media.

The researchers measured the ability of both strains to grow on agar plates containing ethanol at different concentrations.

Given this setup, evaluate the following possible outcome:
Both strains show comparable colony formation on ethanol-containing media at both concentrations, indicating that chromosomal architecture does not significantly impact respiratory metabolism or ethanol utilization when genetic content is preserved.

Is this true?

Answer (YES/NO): NO